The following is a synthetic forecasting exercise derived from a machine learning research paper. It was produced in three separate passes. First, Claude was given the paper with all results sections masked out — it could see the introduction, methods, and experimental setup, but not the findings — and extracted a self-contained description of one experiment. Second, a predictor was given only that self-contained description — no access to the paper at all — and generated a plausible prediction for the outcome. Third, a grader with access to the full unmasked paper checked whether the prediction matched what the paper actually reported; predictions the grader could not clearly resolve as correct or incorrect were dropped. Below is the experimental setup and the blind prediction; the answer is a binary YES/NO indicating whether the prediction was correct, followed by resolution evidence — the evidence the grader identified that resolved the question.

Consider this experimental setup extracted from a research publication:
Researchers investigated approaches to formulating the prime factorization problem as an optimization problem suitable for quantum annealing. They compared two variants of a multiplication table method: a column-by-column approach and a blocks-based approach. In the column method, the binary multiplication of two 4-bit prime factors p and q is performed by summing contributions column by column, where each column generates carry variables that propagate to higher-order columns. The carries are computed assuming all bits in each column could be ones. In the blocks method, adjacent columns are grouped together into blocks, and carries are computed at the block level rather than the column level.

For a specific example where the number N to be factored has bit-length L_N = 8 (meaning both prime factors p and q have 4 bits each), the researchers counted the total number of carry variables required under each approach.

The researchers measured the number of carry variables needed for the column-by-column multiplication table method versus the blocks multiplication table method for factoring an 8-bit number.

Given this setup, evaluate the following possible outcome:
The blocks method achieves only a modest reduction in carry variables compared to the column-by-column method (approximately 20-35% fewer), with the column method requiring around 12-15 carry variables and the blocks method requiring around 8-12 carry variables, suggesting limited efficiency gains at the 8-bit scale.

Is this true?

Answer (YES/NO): NO